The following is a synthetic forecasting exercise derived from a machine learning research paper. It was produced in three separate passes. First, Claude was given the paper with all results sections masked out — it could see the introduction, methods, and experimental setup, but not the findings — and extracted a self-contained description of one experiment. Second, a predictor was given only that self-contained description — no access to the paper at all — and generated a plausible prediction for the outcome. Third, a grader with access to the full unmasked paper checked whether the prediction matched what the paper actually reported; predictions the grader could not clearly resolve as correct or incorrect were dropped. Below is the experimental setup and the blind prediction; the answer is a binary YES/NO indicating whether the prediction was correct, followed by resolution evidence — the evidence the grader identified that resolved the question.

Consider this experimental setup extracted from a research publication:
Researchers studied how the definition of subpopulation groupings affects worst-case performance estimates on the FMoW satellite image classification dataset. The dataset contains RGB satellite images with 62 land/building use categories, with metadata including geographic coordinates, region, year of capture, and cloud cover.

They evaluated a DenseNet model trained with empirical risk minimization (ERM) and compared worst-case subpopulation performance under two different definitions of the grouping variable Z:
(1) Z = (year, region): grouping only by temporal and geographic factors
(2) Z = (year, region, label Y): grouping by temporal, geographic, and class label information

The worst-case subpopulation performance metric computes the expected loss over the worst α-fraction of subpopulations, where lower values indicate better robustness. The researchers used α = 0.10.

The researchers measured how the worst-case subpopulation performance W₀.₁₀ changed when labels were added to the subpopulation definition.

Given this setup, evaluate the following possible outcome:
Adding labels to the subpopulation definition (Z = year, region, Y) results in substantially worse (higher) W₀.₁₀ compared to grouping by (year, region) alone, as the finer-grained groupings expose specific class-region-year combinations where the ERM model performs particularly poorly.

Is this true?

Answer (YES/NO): YES